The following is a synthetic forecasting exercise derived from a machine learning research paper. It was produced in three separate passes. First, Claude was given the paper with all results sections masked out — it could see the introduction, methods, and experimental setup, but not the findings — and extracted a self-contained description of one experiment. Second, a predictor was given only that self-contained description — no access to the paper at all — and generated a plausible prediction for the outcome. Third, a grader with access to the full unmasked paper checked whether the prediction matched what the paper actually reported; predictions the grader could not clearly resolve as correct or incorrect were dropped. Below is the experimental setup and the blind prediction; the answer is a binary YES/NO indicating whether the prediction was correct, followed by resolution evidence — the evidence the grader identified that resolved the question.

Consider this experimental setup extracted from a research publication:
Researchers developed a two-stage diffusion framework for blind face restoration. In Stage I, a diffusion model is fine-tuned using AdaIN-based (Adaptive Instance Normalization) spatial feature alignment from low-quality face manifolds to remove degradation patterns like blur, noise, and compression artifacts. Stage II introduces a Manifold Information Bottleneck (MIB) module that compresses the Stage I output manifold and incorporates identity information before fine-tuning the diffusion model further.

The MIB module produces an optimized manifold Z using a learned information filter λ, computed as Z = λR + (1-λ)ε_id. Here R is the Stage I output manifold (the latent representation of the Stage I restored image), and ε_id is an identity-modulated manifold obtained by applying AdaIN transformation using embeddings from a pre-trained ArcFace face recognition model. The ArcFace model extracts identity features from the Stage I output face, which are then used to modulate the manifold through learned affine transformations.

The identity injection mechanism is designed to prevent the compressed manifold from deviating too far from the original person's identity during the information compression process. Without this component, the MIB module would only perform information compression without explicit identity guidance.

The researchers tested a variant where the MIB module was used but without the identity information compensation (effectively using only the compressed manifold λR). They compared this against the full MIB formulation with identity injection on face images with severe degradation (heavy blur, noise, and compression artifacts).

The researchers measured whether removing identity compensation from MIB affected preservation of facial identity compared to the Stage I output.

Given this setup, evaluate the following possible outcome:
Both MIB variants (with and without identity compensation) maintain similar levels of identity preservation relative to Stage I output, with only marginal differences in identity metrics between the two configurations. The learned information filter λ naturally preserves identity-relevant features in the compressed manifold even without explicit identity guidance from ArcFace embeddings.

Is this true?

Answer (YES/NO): NO